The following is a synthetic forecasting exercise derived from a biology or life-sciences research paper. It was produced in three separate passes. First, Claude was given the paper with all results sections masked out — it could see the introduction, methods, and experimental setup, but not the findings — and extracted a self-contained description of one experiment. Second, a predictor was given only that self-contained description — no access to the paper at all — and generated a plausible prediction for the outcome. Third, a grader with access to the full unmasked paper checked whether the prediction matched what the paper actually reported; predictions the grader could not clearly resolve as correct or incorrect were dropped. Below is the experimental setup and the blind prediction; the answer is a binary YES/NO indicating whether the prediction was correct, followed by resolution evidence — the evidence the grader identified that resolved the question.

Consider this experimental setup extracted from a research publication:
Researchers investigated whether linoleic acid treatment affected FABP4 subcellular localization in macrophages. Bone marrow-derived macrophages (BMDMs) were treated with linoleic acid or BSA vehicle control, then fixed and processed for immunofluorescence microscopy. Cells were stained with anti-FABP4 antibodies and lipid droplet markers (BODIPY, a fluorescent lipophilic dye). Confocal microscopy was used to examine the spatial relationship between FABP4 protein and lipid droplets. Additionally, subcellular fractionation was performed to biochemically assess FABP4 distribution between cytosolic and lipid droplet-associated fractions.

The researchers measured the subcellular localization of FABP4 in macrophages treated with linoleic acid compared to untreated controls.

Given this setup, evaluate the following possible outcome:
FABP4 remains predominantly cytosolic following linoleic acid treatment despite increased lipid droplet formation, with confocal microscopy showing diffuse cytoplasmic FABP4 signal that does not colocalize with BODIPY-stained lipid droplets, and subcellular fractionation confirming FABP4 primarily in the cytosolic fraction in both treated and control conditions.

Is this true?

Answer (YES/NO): NO